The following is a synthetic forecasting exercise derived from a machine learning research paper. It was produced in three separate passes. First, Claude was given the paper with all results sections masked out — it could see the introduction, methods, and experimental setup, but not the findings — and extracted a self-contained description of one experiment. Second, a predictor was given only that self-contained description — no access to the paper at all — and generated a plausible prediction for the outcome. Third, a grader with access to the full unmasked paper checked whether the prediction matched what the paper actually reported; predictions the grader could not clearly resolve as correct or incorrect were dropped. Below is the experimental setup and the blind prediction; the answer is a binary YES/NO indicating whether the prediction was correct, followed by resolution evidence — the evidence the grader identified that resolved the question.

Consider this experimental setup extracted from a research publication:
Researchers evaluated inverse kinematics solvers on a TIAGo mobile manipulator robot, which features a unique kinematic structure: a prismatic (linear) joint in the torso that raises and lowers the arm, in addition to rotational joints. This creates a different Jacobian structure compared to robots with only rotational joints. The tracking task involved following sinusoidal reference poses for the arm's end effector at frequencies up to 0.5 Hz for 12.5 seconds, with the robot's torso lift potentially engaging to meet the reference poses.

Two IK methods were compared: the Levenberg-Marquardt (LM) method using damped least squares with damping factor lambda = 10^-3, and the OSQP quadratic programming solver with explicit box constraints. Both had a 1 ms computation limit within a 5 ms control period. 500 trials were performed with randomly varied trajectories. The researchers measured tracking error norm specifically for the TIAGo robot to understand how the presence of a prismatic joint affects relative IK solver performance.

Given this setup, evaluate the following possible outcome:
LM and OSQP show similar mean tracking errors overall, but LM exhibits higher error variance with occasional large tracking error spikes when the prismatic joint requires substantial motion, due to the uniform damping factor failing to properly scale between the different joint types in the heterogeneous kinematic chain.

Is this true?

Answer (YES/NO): NO